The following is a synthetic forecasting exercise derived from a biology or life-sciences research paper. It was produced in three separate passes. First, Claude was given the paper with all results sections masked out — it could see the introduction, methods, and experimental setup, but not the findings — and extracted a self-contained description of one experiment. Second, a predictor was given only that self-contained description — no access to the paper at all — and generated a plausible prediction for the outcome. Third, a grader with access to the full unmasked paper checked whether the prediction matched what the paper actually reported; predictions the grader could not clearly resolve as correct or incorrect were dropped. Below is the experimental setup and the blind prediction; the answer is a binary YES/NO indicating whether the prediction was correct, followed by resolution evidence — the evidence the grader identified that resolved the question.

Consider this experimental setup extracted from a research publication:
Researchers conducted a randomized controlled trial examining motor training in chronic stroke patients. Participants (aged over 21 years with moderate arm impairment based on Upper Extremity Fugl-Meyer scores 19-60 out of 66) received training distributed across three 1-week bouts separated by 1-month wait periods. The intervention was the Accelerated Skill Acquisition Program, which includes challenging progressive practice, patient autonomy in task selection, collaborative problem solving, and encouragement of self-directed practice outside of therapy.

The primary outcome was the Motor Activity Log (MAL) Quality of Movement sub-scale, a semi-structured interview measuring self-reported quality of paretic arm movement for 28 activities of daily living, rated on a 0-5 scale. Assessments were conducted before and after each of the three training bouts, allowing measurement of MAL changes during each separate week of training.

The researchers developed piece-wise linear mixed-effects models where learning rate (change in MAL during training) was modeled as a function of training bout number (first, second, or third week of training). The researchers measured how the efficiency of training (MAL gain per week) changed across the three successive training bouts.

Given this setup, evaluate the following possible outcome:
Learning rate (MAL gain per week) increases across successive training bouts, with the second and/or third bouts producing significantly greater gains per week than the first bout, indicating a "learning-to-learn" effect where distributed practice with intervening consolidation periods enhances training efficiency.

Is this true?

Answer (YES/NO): NO